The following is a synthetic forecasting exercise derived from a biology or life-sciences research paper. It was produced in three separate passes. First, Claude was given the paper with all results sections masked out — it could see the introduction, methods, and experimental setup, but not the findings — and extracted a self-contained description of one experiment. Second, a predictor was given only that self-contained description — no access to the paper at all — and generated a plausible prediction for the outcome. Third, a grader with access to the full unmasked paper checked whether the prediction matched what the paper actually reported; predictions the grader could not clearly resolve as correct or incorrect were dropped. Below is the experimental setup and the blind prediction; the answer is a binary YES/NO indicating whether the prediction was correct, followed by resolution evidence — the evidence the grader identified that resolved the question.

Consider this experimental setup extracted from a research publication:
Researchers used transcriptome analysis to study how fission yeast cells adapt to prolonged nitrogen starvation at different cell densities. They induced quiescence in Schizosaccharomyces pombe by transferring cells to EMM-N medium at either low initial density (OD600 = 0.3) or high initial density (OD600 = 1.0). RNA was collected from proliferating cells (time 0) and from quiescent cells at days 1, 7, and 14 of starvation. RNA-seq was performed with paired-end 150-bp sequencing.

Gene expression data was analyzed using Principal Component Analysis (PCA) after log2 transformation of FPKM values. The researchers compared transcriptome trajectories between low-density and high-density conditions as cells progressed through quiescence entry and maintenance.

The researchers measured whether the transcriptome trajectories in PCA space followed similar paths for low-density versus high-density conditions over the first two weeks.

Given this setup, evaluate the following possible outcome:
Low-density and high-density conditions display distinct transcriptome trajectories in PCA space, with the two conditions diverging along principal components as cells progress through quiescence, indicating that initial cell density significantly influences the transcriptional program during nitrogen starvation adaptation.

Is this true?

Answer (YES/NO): NO